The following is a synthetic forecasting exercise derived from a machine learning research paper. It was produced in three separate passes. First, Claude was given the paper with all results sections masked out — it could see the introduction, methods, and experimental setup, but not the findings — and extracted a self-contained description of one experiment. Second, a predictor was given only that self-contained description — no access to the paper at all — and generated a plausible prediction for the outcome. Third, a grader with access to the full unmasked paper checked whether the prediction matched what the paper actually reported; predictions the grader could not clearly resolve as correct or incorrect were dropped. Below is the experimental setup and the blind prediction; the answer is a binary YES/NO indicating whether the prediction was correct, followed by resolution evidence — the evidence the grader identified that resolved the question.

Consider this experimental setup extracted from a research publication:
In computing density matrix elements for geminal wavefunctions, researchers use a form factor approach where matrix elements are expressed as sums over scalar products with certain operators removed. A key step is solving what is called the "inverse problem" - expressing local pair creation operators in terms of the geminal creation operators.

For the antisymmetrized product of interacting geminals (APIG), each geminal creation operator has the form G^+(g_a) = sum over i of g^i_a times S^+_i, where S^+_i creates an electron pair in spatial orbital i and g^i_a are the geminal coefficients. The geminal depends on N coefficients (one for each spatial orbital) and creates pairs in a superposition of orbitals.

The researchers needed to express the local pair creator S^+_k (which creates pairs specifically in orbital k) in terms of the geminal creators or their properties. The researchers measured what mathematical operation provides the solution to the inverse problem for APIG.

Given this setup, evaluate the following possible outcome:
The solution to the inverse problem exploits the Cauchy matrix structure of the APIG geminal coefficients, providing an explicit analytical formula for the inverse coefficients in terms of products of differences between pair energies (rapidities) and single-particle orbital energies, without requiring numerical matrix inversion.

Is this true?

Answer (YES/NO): NO